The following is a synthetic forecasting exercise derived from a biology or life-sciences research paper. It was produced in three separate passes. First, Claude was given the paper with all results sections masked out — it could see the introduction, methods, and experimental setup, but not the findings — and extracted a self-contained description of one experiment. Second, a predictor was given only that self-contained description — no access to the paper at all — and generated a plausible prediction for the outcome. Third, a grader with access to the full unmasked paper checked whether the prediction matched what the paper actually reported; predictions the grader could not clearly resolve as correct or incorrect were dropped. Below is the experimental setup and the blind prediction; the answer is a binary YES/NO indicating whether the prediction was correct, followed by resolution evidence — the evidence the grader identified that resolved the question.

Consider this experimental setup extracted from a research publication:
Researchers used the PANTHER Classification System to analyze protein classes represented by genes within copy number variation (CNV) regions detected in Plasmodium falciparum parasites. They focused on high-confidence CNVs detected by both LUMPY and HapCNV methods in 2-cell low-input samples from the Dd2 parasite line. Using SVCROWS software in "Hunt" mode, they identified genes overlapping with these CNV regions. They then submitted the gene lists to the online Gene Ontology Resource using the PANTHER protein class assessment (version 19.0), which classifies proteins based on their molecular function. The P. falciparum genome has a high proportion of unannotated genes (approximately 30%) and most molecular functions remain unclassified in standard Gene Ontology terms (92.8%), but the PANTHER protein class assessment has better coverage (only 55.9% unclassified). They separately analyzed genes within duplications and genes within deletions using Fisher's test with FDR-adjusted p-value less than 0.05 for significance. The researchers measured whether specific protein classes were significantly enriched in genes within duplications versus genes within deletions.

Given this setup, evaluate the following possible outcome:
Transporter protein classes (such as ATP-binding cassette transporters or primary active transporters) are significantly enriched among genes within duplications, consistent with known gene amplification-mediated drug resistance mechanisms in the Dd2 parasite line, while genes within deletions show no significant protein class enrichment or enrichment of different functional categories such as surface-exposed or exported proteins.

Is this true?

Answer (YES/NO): NO